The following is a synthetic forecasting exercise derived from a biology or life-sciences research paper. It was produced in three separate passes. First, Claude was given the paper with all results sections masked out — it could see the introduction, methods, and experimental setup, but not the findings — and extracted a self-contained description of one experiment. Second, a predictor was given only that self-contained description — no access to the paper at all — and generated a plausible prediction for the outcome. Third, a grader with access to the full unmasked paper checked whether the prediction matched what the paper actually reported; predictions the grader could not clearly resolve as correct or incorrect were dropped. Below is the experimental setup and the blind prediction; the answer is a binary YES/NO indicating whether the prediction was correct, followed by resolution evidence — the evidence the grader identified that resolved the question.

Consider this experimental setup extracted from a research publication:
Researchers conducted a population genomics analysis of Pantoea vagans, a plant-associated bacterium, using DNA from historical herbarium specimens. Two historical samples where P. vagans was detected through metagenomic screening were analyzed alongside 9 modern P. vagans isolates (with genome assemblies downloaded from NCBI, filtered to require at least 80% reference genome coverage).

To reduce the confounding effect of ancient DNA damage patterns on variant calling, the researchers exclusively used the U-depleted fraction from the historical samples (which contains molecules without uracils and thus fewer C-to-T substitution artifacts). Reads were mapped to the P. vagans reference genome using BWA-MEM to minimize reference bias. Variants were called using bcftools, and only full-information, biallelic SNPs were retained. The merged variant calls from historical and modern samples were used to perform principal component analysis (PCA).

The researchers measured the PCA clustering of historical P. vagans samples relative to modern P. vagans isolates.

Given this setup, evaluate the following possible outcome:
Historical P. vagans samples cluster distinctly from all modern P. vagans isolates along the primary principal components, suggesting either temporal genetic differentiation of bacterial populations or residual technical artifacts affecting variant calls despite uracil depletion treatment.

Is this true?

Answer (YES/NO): NO